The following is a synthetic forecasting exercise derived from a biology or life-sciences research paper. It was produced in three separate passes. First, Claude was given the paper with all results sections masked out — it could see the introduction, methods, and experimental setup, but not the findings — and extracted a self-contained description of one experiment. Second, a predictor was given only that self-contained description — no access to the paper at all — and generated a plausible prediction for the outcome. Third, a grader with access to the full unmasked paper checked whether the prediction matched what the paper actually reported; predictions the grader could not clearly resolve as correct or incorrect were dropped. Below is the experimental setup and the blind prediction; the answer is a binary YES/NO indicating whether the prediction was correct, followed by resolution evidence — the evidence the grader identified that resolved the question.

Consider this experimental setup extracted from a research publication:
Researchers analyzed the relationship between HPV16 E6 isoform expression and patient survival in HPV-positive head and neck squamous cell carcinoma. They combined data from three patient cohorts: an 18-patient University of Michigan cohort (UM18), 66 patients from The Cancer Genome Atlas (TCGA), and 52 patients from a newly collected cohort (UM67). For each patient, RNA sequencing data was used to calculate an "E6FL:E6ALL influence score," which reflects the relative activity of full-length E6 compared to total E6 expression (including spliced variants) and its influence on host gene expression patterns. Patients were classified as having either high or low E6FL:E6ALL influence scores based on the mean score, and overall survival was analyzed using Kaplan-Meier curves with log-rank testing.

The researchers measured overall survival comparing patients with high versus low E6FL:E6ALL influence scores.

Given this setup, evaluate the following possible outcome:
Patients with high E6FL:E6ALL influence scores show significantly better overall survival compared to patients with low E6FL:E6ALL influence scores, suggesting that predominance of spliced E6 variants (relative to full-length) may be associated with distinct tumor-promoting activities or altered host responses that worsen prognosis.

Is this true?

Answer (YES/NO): YES